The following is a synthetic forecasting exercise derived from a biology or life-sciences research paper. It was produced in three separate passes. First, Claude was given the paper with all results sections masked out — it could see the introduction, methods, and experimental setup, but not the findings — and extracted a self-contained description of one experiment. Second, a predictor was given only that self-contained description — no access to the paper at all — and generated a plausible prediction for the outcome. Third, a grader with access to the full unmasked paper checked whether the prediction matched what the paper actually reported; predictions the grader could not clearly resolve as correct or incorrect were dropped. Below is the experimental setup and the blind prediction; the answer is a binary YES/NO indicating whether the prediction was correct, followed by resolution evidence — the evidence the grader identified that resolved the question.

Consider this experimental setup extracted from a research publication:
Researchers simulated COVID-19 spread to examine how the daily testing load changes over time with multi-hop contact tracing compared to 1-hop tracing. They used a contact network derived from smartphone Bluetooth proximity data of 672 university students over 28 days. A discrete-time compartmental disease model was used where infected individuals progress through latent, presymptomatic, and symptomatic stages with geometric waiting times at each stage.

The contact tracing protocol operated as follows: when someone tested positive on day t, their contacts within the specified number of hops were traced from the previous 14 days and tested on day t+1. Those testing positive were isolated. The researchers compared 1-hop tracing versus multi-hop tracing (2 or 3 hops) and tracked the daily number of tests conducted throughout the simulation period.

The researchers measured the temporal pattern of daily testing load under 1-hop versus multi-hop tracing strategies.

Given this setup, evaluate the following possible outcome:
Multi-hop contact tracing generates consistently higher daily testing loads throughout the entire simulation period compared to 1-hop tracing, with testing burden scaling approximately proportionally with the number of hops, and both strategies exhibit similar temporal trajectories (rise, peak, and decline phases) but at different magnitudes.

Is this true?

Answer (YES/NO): NO